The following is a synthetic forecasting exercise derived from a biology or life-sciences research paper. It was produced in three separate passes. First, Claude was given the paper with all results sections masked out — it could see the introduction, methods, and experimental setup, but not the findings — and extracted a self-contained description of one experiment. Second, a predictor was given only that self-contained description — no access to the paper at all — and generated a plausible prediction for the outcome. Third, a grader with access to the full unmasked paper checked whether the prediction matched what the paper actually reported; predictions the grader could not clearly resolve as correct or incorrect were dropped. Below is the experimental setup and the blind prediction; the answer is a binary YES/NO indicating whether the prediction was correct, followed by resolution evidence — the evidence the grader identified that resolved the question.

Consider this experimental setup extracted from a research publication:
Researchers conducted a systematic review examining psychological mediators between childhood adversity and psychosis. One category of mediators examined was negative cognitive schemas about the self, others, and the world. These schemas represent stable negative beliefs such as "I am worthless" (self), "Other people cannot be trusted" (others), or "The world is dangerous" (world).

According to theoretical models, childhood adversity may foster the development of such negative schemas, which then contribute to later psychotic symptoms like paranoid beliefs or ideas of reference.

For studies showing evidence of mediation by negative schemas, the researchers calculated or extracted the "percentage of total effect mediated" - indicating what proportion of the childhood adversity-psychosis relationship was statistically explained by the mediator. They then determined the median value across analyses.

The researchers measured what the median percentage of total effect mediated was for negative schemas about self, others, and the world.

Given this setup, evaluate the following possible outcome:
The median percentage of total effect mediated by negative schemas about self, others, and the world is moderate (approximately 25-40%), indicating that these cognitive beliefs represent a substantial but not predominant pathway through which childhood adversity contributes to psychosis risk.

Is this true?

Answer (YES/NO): NO